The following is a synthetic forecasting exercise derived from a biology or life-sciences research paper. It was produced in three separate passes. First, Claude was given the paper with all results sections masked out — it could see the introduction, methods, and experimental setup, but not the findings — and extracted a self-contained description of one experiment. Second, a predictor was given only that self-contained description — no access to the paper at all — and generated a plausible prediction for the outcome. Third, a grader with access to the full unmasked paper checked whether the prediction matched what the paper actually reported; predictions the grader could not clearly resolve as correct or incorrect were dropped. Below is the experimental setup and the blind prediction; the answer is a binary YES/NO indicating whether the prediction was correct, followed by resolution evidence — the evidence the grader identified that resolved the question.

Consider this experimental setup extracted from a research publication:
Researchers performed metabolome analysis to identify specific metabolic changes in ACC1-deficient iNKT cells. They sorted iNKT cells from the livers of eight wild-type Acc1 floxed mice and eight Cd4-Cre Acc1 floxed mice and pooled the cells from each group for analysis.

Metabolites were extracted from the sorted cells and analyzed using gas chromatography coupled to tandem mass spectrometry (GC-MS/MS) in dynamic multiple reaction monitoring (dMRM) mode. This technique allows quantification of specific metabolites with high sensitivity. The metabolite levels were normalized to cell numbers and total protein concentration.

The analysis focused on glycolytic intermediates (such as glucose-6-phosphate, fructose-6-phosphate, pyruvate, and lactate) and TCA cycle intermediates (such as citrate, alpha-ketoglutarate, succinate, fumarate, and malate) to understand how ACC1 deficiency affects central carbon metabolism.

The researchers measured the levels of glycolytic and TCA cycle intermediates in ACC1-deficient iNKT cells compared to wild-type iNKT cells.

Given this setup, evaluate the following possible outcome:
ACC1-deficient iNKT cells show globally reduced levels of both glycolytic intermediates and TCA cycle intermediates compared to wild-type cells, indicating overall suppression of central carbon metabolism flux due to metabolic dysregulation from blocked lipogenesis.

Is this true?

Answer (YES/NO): NO